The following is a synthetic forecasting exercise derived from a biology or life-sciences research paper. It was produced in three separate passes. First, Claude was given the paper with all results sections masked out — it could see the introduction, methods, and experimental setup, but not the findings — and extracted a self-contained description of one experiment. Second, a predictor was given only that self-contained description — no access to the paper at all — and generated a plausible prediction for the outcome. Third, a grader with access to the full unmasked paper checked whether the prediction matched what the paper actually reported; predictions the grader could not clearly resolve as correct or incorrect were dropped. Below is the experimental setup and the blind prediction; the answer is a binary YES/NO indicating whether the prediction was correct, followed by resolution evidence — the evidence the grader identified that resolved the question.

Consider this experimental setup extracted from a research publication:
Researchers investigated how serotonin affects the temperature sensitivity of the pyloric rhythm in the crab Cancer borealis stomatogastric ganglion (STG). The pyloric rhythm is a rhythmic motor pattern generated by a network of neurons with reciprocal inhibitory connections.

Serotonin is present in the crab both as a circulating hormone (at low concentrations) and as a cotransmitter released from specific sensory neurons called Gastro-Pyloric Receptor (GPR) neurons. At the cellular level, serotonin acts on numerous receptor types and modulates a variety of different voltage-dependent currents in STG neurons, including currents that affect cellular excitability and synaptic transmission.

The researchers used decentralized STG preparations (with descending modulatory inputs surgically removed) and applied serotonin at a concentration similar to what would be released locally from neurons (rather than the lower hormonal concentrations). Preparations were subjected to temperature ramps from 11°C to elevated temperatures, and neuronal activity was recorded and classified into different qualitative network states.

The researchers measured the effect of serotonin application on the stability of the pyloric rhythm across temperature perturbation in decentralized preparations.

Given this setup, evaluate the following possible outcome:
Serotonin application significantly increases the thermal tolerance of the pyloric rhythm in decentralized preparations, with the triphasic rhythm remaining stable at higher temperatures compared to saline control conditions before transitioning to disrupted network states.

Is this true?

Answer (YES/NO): NO